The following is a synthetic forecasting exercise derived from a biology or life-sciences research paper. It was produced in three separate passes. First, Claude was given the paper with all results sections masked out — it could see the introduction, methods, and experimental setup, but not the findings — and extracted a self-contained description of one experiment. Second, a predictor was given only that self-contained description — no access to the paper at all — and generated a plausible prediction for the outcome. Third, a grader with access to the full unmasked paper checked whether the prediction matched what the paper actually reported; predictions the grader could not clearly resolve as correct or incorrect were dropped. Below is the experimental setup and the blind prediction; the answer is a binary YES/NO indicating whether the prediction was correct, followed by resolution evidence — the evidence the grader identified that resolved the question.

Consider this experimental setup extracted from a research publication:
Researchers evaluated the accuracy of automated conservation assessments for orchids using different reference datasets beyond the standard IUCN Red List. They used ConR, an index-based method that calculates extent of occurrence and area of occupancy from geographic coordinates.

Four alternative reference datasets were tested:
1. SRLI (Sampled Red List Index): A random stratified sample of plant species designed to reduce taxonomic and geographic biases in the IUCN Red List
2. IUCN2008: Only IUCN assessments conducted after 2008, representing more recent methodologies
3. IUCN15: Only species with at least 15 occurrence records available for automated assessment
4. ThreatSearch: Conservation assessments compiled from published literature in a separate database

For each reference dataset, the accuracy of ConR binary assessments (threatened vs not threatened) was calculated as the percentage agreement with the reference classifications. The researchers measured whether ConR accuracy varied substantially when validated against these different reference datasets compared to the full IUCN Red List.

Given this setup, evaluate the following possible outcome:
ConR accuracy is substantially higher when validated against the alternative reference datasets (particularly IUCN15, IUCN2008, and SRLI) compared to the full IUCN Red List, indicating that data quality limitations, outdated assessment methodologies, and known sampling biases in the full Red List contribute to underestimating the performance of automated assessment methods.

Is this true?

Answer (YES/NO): NO